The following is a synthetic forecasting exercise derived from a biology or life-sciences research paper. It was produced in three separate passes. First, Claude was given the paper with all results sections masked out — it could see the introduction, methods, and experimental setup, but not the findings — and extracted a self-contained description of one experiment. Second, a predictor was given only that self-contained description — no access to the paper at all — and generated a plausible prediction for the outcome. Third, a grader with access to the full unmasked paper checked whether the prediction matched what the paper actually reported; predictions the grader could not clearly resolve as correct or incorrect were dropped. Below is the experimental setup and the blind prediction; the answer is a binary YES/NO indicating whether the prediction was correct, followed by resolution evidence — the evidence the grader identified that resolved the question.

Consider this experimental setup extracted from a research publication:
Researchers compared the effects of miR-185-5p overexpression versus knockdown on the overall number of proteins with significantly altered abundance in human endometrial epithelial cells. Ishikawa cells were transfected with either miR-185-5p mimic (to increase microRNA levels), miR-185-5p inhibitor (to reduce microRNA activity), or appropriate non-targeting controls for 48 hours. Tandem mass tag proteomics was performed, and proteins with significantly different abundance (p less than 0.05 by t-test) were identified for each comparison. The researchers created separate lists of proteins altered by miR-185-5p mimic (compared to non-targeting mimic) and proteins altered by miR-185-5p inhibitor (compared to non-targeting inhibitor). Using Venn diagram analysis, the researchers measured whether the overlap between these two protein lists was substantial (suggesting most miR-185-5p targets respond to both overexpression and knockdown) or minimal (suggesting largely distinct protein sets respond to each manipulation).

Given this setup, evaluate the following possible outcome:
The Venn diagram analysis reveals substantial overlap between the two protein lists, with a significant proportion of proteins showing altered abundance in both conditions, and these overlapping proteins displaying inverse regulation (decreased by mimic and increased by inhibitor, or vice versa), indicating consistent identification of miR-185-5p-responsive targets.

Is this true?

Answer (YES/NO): NO